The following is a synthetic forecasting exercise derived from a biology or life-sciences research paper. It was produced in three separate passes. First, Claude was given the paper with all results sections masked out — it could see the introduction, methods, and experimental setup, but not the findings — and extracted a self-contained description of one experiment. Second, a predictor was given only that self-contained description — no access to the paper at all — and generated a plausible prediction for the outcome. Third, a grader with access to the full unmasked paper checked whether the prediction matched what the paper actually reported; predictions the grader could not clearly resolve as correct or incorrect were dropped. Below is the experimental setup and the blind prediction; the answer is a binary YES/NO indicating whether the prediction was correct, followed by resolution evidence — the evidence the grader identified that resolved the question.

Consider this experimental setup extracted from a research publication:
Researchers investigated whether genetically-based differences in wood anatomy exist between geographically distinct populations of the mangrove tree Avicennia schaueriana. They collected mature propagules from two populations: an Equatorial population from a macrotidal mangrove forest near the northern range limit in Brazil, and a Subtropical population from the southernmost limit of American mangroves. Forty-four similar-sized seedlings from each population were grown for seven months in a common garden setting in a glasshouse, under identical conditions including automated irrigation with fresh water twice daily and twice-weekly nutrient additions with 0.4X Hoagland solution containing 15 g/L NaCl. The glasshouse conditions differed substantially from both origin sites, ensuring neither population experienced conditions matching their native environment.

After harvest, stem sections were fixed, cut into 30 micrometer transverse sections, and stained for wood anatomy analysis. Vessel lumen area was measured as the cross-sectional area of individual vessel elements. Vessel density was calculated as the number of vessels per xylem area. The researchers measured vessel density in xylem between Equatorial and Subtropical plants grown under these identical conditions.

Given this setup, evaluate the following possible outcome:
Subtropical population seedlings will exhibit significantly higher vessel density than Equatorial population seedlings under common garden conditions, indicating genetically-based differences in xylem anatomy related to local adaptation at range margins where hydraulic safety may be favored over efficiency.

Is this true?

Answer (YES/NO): NO